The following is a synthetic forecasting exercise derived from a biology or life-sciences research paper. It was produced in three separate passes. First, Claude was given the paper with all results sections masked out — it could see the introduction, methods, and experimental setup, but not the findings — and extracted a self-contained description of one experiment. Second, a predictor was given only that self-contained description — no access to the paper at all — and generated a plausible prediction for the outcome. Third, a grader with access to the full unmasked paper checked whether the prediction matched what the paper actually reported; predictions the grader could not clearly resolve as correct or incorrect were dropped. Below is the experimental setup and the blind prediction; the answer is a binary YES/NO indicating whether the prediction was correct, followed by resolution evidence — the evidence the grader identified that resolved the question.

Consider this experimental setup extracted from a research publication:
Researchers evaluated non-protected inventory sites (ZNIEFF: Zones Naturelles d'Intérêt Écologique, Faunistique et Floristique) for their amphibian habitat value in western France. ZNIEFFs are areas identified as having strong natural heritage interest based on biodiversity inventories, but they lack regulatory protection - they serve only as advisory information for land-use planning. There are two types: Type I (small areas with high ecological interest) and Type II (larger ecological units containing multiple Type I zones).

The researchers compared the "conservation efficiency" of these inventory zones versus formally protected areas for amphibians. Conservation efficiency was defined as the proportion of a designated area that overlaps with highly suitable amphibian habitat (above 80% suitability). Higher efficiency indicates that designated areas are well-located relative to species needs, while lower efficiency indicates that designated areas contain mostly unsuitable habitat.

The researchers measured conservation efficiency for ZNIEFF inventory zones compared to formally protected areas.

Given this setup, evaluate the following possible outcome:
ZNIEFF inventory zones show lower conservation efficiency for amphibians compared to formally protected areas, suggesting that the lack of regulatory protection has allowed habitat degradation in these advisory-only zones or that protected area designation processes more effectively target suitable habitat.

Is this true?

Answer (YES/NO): NO